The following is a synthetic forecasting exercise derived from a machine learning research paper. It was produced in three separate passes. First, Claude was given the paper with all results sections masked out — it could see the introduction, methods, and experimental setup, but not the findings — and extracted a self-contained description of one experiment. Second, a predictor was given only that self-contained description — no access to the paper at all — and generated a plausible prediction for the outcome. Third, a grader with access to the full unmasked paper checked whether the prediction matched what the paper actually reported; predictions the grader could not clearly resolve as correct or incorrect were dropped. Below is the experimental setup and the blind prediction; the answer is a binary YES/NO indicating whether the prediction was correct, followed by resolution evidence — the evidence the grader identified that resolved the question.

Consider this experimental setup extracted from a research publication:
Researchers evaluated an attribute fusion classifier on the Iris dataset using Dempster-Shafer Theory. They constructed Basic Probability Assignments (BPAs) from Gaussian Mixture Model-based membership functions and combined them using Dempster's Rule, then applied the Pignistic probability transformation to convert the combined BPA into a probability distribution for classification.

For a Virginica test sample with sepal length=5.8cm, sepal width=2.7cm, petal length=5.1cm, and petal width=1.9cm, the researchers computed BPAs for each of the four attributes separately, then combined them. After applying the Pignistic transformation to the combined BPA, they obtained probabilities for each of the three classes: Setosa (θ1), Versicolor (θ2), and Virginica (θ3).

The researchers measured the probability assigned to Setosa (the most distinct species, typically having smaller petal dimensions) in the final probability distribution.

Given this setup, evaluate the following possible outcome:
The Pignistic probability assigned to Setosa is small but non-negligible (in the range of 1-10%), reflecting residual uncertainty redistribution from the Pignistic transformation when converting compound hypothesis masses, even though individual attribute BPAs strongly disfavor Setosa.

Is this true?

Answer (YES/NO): NO